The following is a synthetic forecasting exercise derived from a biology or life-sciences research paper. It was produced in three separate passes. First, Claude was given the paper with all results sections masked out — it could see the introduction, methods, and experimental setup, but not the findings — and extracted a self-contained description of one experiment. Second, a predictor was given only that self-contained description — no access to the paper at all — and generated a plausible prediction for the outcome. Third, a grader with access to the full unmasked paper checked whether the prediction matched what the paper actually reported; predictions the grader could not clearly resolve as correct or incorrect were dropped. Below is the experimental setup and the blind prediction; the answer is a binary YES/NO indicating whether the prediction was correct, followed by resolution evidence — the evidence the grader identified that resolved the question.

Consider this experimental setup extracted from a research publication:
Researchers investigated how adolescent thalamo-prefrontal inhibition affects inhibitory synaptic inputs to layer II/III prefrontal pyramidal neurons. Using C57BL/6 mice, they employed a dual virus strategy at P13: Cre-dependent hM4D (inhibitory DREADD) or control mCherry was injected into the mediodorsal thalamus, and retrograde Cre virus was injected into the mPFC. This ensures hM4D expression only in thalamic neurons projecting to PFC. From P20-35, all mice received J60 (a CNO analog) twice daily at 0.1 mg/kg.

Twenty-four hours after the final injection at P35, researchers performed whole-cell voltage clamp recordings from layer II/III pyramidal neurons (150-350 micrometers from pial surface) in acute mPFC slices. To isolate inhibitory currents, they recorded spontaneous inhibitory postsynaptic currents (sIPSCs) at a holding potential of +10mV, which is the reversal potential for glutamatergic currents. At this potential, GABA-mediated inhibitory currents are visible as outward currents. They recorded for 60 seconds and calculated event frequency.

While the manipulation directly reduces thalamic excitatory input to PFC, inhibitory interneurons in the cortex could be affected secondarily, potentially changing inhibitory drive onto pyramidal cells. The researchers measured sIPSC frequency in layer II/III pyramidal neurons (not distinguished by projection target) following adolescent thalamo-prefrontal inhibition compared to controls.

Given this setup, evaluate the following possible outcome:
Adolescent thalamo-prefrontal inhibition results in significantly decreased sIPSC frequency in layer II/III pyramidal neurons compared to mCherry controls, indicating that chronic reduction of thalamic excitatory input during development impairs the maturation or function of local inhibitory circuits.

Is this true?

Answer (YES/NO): NO